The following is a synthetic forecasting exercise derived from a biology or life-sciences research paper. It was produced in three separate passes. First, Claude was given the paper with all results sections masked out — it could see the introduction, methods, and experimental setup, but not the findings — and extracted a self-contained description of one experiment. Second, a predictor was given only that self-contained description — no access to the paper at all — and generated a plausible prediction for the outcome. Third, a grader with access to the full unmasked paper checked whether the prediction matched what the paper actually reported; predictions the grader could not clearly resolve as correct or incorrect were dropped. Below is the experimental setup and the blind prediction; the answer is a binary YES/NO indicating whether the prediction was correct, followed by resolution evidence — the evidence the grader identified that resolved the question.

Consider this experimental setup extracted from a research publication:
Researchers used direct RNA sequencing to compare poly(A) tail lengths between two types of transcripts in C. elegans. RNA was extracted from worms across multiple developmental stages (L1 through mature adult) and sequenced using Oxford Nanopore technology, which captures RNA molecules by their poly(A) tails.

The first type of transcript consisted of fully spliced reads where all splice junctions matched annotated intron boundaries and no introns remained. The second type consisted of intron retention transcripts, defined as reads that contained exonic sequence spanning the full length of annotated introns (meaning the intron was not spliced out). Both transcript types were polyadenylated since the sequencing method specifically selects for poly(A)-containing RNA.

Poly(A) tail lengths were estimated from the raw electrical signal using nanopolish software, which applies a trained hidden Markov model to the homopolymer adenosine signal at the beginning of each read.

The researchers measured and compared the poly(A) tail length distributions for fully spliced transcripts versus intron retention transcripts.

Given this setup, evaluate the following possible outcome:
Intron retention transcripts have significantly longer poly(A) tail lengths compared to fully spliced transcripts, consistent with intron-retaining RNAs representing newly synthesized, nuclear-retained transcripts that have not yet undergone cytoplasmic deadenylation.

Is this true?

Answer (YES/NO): YES